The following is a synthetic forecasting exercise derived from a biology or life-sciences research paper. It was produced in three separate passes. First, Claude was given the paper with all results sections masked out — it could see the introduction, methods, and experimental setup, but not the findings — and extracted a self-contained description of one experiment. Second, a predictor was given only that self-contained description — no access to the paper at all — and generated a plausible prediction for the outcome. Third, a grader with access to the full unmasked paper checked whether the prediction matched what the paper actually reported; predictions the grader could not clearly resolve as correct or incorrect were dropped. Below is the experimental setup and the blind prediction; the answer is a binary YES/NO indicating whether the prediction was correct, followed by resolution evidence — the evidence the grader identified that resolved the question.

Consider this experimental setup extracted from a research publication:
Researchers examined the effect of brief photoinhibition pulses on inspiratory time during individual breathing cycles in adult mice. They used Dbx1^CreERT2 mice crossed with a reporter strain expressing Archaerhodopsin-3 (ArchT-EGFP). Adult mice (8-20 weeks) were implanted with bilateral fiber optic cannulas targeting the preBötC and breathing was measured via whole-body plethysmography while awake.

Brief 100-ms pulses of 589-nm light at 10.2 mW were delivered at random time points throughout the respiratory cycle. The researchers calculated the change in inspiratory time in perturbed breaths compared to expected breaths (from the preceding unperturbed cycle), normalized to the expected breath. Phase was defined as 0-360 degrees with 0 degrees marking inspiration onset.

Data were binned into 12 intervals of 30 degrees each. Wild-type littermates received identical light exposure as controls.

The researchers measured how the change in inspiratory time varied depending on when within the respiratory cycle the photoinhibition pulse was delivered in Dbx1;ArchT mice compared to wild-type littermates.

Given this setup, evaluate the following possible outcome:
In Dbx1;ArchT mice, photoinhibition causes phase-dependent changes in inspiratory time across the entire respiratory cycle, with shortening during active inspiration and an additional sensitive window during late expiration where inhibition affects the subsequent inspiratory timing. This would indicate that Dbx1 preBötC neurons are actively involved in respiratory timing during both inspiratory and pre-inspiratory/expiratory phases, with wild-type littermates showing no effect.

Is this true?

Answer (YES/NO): NO